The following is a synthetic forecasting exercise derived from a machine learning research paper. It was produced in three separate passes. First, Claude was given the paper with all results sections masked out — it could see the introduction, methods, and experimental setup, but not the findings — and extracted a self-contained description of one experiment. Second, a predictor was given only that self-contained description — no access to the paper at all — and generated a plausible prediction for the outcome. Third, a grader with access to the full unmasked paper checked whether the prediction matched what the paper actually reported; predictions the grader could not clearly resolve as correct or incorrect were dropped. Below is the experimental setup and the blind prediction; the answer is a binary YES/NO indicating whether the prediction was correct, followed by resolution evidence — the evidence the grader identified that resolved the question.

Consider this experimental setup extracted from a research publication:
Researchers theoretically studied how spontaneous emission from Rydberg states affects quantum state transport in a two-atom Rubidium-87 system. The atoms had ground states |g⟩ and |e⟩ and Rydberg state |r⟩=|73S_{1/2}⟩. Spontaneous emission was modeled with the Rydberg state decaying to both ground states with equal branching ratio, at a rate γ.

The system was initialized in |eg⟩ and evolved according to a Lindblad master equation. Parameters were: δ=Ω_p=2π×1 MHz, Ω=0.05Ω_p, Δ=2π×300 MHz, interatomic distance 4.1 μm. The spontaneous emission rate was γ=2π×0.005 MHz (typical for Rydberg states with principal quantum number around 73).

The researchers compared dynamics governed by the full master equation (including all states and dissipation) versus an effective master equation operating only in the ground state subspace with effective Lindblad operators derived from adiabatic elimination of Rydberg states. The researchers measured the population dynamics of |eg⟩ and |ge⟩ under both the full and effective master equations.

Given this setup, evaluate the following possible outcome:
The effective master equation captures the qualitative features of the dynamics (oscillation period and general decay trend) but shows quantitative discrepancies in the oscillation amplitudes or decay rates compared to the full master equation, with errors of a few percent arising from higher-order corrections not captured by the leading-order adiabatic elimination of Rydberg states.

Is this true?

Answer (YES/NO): NO